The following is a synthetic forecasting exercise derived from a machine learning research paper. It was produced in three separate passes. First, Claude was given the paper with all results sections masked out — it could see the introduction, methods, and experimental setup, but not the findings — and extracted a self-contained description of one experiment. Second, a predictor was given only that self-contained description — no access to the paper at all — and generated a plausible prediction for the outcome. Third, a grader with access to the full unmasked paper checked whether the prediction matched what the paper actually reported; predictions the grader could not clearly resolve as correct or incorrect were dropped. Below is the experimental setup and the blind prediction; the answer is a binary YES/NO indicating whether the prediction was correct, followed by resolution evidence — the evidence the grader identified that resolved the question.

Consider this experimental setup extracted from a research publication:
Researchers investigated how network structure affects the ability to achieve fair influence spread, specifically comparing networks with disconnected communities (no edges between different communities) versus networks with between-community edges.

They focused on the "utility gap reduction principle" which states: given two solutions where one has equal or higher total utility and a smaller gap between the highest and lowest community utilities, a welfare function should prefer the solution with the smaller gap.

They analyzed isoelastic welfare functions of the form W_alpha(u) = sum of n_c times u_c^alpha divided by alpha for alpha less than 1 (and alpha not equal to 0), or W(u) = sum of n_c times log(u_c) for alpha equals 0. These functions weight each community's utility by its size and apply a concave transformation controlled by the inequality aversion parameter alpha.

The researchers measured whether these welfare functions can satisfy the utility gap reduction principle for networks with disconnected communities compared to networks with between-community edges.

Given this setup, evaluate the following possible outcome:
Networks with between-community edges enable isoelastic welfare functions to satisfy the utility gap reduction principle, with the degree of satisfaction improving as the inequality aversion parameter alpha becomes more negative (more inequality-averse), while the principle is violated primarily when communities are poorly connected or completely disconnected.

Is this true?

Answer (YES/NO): NO